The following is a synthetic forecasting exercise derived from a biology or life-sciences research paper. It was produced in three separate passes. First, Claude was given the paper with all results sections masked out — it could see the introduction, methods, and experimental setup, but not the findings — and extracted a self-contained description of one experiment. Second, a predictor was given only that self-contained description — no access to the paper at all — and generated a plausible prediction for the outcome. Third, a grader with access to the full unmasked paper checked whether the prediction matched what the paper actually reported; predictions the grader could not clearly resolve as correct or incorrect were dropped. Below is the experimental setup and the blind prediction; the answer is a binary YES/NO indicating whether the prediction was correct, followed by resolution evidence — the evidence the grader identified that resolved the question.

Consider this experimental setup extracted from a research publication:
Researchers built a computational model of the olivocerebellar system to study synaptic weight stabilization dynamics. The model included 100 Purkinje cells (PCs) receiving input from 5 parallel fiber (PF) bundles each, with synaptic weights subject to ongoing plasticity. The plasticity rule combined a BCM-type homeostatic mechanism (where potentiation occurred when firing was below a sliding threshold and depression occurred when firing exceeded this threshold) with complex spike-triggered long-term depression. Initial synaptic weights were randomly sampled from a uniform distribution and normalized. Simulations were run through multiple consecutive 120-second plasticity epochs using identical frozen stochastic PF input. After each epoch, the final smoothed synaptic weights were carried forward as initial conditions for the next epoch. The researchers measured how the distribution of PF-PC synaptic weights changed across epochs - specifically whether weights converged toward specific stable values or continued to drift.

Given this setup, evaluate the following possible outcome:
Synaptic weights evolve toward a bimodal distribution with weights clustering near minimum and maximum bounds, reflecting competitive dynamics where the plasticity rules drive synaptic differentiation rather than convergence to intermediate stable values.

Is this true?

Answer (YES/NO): NO